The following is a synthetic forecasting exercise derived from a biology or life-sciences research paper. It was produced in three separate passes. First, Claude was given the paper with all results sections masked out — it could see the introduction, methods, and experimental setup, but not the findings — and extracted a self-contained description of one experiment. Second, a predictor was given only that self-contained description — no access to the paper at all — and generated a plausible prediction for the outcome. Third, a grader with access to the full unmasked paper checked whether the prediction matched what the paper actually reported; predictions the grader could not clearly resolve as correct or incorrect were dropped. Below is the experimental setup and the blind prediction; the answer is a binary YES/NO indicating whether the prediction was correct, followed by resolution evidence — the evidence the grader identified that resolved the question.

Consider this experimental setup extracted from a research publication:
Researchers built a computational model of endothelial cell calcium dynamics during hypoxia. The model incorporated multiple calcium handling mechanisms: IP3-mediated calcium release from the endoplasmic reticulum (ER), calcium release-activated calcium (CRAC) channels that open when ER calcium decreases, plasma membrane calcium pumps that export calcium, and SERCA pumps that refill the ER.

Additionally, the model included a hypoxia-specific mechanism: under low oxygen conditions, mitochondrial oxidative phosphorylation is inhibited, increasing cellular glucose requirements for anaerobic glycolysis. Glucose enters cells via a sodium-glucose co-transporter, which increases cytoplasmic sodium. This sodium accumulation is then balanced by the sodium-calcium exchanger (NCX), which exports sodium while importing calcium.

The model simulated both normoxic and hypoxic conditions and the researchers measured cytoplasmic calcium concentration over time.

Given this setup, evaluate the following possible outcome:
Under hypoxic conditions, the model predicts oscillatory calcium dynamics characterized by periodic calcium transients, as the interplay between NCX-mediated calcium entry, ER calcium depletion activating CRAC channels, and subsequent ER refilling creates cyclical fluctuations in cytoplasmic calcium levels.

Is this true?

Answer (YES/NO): NO